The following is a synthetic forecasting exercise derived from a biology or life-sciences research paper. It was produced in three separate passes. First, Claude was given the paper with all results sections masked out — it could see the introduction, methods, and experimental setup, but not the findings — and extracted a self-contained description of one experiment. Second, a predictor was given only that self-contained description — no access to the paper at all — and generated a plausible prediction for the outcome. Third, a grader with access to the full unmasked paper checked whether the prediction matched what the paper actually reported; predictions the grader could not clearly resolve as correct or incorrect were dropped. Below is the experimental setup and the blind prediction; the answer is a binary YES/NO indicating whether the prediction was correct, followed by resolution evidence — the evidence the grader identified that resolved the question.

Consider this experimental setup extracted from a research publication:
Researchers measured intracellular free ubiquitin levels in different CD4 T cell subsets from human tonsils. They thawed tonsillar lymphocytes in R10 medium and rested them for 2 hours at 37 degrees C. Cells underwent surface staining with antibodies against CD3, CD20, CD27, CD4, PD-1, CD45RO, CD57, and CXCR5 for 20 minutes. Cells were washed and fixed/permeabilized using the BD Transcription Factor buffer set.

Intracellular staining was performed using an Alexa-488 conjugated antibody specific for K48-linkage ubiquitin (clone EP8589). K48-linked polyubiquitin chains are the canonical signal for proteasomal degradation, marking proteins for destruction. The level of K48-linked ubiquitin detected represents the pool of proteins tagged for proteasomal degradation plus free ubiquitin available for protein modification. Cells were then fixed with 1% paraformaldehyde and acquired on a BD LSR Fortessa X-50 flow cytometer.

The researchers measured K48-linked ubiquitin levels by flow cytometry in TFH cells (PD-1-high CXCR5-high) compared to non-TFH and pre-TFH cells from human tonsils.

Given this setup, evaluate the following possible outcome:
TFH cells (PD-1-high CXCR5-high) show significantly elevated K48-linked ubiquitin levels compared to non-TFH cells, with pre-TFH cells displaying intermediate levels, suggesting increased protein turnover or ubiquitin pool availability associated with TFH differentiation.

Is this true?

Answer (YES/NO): YES